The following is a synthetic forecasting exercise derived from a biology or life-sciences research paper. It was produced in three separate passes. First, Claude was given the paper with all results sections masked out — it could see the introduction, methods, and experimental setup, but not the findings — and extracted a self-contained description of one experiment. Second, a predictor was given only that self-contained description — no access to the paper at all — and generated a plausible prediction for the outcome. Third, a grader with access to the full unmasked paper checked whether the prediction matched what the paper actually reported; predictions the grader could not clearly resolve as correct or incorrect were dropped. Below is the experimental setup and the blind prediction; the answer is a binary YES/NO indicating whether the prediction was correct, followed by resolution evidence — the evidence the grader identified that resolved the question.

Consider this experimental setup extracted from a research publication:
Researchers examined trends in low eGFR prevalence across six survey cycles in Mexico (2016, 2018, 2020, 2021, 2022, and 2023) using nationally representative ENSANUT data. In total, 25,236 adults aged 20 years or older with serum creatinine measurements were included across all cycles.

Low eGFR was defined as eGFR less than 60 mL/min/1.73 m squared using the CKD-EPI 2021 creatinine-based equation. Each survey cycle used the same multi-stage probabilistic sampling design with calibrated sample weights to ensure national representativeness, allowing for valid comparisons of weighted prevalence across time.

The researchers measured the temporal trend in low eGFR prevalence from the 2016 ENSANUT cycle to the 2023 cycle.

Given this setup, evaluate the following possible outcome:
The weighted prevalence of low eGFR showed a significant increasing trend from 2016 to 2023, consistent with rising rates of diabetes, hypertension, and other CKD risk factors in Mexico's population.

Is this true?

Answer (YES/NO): NO